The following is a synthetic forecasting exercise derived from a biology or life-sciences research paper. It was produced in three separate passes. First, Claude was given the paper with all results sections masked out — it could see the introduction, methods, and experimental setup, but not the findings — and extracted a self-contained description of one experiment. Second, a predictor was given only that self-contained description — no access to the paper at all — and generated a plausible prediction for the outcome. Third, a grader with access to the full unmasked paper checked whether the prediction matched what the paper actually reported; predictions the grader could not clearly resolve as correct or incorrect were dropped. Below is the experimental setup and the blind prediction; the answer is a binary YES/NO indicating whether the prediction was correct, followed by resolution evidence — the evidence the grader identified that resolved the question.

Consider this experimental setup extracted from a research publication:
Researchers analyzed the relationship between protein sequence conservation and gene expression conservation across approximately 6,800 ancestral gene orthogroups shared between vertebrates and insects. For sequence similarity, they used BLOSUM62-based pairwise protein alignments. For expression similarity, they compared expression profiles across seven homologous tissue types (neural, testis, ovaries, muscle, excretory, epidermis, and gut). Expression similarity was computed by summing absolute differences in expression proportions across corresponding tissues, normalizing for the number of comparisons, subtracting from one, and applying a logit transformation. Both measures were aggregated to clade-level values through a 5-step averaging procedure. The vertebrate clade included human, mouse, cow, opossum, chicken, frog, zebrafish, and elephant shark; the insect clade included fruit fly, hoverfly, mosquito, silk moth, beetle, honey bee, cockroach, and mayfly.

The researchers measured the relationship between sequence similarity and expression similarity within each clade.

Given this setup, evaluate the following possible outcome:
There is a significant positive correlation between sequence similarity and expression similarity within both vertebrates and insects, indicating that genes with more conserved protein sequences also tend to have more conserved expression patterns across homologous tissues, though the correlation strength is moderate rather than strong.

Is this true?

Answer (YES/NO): YES